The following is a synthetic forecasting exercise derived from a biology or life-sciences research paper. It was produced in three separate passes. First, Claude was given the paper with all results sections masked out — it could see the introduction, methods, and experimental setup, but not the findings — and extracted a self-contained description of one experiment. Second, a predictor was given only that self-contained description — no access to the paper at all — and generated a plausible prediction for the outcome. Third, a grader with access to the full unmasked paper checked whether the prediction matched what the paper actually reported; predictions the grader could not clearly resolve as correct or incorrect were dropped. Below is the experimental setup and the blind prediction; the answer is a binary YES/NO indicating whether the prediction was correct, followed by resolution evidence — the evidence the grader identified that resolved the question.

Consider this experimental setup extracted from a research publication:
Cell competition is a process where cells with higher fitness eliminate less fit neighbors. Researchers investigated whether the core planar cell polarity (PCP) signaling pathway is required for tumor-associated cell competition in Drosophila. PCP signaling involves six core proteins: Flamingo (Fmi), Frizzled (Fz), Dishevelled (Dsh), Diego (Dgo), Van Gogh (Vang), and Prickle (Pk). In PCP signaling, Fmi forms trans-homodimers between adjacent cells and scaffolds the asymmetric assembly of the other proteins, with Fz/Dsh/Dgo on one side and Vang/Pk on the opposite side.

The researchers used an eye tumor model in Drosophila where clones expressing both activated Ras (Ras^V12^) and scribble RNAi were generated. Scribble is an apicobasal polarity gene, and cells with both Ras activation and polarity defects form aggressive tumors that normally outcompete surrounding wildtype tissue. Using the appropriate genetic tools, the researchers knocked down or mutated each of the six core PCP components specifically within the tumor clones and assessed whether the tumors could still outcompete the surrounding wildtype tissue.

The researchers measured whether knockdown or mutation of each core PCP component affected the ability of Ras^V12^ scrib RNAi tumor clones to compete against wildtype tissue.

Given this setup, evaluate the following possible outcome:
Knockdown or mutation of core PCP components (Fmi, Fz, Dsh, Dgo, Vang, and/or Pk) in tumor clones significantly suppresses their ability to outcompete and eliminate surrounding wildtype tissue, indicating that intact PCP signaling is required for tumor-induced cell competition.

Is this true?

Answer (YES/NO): NO